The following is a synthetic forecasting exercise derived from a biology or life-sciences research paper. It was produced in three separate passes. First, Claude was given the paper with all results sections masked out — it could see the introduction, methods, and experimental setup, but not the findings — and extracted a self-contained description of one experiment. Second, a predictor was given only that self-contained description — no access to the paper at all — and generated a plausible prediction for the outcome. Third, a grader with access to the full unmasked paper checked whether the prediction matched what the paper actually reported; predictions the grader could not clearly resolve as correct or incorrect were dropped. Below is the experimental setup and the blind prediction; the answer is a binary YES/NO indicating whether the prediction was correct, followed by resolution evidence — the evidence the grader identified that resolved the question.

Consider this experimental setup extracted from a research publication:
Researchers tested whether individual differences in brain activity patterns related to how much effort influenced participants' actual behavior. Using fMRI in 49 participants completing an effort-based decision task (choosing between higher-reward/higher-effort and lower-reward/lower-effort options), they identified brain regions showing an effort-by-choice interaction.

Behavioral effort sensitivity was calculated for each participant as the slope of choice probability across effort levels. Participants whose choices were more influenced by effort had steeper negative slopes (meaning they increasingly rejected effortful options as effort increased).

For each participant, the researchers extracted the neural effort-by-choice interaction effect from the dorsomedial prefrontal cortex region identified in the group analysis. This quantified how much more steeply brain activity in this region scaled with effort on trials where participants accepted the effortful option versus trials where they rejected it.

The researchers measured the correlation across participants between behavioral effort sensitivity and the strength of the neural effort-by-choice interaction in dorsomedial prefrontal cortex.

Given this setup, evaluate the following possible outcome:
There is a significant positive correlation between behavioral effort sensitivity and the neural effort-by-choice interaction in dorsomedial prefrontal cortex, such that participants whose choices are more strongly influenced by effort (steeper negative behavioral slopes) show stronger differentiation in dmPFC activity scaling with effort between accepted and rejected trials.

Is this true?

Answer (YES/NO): YES